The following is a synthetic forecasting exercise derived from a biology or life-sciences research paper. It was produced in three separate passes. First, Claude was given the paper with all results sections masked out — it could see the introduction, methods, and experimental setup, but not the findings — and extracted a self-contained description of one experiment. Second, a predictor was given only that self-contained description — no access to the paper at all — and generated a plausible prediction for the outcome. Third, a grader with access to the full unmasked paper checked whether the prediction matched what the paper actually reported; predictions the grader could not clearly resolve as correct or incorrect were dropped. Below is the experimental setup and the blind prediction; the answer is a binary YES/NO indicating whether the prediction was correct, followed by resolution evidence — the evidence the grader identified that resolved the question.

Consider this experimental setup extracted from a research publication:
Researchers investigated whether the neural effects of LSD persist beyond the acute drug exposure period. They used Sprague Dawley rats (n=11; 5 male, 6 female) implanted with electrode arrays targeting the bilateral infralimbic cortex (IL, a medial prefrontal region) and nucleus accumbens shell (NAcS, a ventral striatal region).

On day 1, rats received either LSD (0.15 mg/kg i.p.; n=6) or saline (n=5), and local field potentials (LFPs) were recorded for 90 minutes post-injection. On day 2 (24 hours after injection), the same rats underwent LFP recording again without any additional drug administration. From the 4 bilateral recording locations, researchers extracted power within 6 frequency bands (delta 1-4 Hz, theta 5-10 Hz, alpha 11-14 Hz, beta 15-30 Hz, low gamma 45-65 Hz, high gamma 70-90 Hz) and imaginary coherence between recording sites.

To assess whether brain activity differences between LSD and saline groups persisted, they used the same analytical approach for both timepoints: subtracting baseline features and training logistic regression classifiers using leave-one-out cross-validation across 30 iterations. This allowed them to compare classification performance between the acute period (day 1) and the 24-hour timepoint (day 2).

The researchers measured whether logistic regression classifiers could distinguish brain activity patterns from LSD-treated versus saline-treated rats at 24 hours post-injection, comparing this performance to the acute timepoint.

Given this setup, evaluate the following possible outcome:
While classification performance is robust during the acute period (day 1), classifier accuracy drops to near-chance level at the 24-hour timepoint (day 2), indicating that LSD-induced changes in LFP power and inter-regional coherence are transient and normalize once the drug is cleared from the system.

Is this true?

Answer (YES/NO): YES